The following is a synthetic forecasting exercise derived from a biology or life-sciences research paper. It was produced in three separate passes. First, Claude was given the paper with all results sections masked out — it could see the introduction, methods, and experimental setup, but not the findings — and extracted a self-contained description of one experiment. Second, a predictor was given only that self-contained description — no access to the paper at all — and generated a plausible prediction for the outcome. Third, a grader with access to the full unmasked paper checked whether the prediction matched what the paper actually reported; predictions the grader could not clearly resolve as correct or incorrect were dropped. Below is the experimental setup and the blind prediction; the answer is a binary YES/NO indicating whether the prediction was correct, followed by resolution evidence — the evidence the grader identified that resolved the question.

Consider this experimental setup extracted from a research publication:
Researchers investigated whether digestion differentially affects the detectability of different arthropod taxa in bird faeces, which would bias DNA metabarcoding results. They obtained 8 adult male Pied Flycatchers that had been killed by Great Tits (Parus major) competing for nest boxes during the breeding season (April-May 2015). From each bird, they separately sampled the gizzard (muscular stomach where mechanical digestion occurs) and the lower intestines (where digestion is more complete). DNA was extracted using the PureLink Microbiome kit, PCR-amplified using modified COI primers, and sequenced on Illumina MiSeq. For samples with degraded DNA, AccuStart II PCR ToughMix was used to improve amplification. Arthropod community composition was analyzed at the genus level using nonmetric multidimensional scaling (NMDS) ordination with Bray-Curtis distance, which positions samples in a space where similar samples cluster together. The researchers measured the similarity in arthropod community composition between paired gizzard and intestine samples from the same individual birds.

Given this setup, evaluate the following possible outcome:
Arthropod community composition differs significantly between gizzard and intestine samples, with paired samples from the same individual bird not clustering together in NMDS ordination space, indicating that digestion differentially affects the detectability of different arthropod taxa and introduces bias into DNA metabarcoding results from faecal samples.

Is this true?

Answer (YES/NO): NO